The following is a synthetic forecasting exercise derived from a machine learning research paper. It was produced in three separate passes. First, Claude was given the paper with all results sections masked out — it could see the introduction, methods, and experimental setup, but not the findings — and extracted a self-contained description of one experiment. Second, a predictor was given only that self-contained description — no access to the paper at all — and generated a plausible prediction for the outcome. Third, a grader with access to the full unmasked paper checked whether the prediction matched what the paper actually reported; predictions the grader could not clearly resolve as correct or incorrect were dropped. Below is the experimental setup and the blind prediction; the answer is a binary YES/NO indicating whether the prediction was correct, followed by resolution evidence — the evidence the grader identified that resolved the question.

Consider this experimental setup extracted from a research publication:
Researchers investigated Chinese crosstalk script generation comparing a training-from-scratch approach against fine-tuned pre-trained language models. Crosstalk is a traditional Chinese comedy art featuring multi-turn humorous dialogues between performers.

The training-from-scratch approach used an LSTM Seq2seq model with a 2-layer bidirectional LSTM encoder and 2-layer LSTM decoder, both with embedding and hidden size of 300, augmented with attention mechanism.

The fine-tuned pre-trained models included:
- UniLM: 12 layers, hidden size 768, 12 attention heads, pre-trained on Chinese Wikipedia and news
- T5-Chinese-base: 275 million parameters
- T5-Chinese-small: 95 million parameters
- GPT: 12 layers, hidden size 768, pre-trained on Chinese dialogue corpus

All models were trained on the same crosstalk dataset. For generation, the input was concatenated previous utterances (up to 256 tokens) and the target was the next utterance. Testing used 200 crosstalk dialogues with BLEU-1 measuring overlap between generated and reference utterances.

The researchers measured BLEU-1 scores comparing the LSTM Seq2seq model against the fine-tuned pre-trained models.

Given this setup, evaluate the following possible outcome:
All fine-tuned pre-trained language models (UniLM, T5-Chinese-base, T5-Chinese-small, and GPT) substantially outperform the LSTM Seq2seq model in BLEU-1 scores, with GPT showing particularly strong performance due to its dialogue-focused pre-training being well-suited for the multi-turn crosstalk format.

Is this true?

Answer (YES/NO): NO